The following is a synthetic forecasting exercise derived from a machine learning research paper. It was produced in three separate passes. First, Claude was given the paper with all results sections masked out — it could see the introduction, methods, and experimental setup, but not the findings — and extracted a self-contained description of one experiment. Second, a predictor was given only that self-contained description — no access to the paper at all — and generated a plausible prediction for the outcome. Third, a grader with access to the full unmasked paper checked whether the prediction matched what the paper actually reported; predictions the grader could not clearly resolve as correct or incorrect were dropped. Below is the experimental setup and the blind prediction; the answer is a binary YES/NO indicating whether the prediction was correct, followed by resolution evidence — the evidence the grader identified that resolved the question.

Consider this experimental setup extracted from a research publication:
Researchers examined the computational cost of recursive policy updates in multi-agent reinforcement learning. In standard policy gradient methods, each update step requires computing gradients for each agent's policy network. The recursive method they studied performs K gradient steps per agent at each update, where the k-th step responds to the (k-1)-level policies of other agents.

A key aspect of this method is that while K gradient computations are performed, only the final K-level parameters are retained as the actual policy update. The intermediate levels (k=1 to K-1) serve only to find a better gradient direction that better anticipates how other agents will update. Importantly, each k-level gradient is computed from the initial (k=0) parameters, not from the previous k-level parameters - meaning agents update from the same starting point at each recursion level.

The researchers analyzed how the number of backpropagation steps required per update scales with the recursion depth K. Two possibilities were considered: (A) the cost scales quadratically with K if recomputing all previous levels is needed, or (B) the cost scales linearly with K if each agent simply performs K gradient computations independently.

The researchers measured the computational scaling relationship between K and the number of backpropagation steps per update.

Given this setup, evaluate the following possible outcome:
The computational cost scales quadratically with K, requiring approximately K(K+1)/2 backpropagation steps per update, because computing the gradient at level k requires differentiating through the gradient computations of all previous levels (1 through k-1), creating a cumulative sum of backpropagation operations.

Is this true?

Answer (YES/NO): NO